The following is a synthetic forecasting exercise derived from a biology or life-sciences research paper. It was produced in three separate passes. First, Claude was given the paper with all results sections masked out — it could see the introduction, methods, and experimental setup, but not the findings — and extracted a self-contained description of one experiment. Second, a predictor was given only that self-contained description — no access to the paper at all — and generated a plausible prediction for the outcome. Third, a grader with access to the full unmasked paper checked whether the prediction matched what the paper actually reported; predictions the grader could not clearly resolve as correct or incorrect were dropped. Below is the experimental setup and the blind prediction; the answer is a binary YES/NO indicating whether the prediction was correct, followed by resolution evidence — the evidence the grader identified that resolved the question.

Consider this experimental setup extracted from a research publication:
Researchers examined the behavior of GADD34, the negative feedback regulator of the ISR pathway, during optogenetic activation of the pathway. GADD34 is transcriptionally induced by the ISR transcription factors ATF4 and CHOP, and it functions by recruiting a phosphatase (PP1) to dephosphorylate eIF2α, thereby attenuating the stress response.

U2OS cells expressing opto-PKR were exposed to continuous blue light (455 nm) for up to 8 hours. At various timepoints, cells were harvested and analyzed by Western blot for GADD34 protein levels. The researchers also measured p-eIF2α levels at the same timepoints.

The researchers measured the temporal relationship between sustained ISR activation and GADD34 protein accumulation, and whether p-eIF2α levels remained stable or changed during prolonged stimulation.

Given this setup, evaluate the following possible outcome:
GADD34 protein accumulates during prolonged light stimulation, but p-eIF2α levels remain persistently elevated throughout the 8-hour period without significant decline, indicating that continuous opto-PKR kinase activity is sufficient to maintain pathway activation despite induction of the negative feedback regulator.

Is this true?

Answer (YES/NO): NO